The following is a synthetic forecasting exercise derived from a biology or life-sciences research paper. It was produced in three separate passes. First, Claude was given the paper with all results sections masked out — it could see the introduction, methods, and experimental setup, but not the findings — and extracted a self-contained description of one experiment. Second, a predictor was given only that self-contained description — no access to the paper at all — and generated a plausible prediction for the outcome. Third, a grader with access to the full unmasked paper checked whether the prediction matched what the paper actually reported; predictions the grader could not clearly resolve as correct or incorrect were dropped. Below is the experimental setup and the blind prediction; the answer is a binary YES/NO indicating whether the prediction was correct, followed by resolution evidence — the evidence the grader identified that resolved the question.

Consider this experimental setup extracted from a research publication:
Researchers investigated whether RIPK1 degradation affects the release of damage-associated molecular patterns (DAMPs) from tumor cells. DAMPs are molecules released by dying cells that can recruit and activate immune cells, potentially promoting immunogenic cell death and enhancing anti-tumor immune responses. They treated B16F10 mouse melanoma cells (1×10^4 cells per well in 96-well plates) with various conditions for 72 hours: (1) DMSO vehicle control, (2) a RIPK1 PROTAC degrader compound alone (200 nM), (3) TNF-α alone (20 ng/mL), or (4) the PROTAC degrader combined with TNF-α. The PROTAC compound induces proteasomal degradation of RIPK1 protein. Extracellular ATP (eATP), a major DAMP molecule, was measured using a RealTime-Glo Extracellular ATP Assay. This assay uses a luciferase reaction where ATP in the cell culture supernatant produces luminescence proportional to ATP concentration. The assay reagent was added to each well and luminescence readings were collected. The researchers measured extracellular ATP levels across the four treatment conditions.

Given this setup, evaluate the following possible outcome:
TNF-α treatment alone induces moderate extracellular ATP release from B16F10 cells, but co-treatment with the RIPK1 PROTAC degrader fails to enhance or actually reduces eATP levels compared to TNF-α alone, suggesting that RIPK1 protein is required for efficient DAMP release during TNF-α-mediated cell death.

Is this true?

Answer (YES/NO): NO